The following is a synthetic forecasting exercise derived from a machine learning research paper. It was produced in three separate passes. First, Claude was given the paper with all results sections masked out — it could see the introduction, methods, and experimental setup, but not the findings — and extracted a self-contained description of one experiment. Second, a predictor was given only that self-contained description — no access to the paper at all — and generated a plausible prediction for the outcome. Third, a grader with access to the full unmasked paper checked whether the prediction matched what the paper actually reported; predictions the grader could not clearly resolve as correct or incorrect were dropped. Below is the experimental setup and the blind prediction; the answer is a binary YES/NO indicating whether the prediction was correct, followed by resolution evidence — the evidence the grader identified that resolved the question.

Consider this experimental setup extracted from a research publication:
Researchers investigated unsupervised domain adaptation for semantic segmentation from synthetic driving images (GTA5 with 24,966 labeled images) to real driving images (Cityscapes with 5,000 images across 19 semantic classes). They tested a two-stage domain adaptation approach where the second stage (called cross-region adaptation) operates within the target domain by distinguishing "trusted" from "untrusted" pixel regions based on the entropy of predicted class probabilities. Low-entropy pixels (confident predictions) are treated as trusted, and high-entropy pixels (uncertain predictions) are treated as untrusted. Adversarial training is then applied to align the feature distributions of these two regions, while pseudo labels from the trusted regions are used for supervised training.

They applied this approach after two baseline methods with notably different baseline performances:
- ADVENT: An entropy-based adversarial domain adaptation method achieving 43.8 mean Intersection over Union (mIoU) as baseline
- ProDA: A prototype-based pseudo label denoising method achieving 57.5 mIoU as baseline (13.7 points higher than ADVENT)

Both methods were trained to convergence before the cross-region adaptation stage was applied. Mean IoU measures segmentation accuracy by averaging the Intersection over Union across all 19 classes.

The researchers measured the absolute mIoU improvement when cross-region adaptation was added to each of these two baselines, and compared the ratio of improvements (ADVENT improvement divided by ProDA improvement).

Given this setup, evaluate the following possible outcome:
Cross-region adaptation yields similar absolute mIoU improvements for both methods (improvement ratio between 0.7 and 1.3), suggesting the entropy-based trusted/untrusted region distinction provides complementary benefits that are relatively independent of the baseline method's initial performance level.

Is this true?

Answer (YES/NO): NO